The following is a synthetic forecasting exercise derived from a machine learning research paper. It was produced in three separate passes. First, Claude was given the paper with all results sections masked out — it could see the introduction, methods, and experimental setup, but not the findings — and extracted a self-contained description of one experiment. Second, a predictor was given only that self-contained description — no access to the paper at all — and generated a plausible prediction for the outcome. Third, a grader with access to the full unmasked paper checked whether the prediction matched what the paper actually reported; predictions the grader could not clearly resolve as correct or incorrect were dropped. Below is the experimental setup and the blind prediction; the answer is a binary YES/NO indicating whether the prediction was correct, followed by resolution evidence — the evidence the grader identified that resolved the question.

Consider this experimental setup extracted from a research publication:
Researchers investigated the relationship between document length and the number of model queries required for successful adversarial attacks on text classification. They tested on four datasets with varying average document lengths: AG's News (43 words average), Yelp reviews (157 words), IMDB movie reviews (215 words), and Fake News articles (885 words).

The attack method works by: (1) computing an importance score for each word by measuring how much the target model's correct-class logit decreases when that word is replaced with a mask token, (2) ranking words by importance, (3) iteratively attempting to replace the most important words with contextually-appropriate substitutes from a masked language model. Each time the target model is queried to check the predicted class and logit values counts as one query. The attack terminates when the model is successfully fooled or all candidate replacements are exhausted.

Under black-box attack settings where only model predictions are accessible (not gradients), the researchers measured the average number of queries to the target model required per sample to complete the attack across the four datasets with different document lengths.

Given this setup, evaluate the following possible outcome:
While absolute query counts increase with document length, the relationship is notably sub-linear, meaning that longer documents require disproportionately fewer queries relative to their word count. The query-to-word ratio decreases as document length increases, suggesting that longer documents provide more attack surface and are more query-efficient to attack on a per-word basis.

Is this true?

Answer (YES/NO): NO